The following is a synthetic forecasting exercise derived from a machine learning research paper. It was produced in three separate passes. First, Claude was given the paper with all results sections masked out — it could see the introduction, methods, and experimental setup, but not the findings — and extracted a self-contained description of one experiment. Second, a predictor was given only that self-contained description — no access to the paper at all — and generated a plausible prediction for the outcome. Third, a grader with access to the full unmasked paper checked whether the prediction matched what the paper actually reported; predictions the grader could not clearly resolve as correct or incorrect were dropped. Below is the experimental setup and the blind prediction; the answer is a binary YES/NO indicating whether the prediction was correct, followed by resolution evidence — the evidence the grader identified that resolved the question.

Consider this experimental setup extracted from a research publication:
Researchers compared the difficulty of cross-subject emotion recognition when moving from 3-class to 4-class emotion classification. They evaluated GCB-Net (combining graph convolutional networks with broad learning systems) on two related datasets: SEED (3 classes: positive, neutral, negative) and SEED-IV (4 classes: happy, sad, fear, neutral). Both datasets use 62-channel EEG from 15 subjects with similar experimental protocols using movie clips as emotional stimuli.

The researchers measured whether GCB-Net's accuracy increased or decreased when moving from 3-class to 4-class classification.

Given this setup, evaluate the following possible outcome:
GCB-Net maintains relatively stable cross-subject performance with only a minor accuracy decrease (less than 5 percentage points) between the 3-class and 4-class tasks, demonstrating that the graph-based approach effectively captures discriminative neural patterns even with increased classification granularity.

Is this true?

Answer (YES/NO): NO